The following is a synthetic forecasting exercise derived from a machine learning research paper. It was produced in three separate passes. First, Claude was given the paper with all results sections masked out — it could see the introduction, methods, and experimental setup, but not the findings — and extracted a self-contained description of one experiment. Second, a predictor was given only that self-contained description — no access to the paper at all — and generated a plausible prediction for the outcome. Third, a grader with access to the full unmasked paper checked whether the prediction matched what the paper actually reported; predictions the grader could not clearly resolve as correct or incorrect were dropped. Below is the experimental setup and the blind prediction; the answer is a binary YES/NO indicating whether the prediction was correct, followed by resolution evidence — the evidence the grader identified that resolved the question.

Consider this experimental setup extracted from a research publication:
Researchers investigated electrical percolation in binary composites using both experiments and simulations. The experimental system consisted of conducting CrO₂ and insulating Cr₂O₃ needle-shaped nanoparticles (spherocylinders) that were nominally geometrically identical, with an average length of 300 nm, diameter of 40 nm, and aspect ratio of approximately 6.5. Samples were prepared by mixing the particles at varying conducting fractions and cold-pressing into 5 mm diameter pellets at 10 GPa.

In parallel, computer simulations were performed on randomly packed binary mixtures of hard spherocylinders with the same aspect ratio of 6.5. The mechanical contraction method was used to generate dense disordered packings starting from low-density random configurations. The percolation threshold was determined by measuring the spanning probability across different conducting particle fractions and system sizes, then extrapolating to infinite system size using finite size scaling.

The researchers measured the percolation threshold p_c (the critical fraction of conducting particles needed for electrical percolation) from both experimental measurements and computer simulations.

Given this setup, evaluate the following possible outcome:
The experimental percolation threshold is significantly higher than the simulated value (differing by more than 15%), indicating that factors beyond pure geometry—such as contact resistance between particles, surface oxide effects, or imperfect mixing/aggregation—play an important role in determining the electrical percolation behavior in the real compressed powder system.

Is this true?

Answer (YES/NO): NO